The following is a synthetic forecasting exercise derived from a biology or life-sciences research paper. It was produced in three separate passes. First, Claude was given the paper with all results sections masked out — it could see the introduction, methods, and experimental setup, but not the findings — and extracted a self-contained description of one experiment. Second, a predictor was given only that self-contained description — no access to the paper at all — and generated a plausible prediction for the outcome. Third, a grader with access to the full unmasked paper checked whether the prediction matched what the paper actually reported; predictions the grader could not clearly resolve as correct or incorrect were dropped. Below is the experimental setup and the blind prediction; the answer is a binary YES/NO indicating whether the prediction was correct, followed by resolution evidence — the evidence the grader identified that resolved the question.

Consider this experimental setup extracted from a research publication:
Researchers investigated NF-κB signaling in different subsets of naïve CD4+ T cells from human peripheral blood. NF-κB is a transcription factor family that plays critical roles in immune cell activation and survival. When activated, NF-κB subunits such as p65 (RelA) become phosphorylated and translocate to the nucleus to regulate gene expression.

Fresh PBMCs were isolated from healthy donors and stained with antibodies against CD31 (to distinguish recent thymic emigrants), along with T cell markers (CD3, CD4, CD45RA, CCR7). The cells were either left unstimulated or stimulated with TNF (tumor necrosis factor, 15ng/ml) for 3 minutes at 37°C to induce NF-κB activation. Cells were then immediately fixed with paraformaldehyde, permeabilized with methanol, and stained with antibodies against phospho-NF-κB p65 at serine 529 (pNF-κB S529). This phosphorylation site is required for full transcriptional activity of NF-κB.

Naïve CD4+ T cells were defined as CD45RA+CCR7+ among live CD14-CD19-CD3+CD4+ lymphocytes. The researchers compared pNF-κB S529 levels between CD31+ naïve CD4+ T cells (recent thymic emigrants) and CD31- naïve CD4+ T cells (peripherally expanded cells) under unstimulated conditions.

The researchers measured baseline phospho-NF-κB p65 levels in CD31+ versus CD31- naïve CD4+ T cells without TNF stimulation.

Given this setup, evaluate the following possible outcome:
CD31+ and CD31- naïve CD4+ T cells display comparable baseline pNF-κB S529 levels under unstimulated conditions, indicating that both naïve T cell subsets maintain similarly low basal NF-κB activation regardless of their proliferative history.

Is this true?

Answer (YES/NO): NO